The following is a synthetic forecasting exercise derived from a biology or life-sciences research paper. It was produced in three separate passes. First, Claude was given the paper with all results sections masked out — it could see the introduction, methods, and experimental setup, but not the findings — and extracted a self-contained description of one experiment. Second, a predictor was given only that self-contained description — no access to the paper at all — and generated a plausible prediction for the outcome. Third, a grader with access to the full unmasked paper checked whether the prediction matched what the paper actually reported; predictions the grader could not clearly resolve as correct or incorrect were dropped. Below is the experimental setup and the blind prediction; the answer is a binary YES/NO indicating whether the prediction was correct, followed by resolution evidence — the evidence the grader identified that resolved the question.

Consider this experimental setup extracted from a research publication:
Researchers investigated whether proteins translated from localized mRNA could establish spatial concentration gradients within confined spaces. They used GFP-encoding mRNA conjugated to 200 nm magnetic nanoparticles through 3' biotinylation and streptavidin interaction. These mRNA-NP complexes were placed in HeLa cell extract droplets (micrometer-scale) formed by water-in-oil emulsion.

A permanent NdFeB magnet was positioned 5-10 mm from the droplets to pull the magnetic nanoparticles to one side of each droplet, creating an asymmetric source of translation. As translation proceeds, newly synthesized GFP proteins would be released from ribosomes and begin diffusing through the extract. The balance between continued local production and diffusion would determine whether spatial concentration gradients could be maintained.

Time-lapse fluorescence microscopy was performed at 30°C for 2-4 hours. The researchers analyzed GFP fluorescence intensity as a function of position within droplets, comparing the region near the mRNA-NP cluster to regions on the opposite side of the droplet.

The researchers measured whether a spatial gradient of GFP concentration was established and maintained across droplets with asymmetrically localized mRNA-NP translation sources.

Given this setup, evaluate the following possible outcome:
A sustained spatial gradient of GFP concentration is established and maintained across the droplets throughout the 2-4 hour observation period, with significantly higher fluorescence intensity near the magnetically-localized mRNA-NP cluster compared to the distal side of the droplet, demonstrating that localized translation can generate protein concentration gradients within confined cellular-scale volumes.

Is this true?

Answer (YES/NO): NO